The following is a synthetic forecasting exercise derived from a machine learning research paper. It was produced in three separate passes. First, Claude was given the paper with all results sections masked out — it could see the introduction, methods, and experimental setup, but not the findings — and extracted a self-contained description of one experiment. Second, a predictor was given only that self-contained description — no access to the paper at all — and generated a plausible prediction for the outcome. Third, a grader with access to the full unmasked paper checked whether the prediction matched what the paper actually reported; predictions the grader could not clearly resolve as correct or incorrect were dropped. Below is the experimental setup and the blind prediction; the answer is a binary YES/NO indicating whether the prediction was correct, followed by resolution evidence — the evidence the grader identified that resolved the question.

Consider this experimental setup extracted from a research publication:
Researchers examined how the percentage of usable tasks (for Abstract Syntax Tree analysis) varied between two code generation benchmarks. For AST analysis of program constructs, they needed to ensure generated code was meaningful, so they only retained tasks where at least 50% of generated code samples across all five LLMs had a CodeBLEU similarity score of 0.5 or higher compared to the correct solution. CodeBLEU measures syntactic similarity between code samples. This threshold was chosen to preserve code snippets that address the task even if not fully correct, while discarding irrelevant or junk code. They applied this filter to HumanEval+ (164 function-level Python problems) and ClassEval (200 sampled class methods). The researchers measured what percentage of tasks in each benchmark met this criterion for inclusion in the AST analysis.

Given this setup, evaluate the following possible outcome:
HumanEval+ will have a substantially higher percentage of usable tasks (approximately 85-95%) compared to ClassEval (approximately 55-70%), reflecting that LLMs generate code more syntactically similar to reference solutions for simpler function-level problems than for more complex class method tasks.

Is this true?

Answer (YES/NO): NO